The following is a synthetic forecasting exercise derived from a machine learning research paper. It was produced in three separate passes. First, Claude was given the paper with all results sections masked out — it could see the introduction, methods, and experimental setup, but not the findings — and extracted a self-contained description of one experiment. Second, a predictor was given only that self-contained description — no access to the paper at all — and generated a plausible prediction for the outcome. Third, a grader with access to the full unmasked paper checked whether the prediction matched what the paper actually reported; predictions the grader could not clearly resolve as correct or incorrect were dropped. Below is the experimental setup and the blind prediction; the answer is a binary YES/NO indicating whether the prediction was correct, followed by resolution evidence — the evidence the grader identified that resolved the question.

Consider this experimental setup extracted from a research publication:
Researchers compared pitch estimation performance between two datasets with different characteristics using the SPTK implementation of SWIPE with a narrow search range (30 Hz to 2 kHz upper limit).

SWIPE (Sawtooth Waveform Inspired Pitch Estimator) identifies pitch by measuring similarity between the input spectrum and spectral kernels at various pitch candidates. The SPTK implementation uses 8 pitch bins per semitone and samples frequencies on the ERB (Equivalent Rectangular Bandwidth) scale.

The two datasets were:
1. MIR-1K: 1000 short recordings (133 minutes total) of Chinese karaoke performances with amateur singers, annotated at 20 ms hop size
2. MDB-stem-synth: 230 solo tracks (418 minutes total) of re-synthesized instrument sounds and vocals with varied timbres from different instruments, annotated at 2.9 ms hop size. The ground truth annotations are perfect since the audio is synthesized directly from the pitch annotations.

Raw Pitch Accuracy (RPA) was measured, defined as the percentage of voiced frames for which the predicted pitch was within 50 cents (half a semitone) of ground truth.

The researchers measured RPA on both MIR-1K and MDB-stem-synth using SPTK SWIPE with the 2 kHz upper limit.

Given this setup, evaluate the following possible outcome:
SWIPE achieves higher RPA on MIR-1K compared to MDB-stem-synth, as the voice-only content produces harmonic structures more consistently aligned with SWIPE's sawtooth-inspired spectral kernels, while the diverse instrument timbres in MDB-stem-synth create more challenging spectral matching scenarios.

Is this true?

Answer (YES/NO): YES